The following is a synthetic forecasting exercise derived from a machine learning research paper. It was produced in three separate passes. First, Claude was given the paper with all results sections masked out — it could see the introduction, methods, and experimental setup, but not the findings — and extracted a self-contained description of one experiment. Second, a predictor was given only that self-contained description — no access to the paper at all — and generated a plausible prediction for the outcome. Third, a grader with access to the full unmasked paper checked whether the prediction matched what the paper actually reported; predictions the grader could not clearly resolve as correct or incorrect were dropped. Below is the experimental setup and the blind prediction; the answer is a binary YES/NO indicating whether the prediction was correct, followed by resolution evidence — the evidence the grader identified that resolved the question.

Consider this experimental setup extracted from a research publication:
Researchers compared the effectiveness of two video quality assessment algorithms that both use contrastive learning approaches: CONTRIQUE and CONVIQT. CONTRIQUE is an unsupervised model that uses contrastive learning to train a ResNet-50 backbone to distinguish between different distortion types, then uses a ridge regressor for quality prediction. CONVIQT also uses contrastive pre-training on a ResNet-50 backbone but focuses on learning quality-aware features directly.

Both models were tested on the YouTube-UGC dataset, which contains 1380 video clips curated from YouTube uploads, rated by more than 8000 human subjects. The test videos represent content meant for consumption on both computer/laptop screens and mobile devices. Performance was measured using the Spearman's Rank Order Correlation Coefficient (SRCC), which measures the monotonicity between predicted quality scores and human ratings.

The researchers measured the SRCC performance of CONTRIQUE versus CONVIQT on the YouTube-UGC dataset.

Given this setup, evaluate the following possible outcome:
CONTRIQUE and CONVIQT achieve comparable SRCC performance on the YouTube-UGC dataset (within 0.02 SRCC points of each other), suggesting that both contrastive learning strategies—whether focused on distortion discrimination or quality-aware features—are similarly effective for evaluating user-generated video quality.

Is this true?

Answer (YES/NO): YES